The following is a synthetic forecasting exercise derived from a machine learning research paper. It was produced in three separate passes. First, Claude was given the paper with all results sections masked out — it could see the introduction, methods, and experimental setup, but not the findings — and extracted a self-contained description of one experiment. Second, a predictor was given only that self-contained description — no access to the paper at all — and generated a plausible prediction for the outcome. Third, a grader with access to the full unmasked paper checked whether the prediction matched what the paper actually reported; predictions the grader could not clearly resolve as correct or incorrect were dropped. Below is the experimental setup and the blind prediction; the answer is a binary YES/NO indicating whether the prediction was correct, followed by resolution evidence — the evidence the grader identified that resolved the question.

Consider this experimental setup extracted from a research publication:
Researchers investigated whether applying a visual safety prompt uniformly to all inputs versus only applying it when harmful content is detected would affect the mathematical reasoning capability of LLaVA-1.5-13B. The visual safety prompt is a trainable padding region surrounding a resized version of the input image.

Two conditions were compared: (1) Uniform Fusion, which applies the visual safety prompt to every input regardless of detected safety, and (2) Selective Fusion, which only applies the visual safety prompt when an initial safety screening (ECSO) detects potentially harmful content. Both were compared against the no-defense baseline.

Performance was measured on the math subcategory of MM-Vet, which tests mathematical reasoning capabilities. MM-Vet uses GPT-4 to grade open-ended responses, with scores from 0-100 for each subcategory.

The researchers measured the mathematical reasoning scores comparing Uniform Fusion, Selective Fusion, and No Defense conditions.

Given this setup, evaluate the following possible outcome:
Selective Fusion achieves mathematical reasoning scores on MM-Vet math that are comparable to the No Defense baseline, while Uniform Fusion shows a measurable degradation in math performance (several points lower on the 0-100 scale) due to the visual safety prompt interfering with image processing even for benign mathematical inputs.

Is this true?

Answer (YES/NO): NO